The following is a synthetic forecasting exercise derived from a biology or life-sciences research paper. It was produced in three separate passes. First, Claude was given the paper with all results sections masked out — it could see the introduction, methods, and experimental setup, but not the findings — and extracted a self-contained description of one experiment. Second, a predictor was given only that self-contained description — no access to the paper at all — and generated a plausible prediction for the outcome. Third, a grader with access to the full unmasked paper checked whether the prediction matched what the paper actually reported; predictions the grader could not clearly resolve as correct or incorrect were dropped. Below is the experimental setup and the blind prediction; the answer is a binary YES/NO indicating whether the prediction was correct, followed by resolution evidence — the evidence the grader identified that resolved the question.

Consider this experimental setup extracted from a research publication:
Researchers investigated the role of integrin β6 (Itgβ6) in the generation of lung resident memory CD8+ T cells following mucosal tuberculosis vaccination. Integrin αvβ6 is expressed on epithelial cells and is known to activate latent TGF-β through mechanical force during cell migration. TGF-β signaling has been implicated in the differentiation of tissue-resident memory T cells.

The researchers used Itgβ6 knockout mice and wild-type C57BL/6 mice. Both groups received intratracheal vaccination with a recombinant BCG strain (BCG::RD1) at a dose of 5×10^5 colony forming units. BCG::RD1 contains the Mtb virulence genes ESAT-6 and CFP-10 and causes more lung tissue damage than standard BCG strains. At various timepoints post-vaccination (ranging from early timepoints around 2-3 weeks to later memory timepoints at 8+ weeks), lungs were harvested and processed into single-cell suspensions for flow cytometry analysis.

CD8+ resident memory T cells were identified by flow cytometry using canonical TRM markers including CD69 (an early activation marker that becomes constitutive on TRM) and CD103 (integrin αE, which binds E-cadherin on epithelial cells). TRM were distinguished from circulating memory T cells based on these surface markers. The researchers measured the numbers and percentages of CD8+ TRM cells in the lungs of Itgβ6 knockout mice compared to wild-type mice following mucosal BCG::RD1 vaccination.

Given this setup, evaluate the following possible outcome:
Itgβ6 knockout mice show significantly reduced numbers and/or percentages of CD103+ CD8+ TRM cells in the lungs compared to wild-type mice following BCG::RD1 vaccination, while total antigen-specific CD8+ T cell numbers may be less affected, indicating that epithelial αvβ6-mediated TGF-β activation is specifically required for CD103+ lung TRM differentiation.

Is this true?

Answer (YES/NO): YES